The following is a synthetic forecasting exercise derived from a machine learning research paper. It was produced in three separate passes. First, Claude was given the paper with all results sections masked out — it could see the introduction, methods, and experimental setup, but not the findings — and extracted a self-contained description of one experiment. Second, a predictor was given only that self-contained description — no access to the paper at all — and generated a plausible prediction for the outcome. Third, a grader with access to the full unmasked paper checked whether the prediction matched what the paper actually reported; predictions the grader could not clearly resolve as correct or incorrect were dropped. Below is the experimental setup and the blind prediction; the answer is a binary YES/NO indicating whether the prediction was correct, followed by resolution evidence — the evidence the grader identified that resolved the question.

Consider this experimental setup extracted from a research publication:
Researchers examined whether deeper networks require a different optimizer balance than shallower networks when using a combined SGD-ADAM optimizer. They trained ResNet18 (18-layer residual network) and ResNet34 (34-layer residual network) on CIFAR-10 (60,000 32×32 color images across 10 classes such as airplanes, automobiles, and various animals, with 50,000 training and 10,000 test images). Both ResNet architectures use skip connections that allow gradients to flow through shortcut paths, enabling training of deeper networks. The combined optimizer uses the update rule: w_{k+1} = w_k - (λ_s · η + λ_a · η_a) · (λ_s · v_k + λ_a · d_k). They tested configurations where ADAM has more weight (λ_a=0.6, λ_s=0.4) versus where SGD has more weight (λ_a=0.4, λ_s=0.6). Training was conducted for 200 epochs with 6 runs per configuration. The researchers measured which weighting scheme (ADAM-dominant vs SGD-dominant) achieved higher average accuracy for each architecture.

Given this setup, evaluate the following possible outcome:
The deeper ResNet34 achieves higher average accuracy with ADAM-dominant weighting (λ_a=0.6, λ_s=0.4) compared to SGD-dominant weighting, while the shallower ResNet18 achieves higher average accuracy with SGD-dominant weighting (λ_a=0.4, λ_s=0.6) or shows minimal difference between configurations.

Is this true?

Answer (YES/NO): NO